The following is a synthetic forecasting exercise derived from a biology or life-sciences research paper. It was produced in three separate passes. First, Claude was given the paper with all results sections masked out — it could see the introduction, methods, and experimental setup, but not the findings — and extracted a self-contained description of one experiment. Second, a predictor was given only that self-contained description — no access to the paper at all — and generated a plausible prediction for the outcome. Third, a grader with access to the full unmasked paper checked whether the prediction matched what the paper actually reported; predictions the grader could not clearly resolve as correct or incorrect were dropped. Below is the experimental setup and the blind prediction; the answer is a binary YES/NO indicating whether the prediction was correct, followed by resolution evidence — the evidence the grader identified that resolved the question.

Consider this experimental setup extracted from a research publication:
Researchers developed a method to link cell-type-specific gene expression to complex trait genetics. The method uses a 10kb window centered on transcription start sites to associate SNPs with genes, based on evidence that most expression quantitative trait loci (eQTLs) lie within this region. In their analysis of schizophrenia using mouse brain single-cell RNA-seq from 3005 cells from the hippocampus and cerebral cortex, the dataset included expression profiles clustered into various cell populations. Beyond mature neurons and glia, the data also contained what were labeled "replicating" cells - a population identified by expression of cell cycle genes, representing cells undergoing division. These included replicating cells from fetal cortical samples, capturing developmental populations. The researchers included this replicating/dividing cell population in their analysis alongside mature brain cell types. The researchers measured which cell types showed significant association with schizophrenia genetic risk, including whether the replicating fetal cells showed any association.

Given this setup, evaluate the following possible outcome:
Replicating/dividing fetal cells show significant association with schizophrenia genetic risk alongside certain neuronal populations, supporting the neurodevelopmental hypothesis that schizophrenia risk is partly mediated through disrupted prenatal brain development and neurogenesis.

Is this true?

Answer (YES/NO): NO